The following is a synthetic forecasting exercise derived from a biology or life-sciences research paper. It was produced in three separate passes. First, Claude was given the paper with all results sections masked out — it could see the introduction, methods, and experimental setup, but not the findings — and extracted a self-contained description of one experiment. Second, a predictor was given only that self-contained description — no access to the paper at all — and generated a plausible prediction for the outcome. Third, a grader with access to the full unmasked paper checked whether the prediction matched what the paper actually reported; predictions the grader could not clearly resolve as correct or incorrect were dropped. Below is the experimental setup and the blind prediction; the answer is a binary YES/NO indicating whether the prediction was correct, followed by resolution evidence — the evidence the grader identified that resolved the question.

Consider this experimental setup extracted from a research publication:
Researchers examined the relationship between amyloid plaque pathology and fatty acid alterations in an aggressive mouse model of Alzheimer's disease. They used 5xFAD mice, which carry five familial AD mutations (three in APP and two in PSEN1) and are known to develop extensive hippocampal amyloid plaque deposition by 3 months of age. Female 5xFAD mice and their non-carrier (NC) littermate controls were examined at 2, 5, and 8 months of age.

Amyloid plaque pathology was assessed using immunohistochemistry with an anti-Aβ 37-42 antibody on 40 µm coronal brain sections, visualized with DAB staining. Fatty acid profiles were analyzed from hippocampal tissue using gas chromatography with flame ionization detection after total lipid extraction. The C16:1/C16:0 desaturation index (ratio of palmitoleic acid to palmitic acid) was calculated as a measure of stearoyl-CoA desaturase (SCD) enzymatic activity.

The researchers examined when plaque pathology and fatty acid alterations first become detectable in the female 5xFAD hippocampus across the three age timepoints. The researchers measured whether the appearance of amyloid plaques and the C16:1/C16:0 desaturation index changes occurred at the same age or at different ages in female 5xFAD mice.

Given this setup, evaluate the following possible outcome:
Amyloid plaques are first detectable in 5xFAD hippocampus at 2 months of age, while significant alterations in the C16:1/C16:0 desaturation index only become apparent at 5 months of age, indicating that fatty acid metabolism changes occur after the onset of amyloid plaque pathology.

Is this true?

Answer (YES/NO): NO